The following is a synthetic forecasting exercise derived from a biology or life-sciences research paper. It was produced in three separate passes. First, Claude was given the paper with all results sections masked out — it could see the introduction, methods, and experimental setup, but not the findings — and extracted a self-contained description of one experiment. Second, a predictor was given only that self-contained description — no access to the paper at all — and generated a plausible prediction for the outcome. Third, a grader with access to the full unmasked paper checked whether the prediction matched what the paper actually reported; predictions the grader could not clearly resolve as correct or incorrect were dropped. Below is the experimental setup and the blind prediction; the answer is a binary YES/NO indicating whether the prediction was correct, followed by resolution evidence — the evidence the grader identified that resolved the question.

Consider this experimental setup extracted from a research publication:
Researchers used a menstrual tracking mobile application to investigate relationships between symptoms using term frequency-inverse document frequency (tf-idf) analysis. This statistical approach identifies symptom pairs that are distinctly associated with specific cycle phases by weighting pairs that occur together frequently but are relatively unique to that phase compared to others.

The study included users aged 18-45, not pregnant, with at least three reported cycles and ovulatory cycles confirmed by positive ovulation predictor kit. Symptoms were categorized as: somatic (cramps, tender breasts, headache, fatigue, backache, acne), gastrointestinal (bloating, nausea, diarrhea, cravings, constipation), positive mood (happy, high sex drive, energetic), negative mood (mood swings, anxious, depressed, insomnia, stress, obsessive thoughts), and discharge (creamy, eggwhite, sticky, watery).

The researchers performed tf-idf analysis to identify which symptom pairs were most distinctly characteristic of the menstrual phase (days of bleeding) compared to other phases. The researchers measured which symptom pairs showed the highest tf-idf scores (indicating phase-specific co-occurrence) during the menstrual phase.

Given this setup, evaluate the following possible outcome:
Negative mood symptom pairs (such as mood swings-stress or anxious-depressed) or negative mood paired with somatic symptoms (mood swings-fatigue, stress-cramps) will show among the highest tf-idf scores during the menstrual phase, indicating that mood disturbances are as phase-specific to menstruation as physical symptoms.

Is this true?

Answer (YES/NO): NO